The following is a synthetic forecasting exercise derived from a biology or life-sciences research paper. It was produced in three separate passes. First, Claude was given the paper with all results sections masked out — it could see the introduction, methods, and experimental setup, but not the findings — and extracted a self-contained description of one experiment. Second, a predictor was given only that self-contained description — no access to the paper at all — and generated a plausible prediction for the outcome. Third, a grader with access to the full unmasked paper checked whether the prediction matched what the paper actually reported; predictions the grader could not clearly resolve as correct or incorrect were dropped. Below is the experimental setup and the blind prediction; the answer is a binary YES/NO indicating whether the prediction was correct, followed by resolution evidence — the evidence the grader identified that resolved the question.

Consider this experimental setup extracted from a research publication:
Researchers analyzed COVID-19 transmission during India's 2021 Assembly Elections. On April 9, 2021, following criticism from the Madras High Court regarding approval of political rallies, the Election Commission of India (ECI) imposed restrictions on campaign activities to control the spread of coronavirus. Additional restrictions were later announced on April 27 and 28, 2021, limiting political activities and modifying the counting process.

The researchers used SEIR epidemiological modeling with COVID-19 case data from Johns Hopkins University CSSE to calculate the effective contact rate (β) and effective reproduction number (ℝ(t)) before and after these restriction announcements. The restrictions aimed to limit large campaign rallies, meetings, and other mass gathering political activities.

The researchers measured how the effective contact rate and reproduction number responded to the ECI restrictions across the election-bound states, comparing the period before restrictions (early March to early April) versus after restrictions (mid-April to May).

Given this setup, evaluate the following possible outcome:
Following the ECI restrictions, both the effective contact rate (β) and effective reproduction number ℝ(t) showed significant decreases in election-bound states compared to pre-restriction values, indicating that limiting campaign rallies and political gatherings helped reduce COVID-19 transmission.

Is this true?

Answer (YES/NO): NO